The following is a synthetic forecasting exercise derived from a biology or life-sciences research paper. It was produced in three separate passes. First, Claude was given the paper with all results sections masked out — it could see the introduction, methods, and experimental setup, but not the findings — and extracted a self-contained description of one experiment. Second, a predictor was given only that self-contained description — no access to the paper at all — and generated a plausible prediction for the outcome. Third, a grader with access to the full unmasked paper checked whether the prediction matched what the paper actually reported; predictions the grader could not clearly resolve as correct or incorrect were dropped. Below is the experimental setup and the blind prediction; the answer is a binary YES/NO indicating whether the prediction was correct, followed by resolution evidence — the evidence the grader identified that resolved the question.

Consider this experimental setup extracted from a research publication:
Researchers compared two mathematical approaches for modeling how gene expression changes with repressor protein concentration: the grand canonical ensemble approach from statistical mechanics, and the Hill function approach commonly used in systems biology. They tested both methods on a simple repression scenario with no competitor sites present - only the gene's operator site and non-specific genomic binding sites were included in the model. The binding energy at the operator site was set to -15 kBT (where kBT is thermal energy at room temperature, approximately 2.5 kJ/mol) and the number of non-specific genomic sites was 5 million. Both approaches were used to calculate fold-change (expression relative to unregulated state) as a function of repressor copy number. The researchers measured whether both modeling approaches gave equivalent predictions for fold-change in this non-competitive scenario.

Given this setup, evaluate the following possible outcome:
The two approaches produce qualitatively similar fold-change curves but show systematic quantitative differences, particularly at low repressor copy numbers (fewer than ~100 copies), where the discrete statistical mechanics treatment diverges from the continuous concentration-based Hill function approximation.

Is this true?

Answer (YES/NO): NO